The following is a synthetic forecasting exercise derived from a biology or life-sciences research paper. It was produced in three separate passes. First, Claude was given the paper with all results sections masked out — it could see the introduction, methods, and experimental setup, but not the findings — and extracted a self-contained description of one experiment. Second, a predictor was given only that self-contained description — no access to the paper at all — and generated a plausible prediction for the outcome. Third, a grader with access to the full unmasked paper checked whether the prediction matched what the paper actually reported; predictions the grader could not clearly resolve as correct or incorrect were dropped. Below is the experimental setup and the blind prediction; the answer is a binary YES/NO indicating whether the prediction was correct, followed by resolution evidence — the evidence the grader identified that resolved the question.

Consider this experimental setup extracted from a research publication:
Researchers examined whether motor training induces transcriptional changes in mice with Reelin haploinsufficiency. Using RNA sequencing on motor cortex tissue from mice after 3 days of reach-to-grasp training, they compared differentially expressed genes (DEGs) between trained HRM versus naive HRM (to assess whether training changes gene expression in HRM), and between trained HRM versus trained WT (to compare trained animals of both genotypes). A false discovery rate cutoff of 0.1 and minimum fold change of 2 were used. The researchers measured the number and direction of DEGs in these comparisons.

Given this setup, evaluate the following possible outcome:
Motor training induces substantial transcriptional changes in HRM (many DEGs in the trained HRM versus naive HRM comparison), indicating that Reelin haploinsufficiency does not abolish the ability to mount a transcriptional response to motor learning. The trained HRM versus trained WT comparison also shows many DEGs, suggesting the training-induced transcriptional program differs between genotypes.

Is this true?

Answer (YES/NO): NO